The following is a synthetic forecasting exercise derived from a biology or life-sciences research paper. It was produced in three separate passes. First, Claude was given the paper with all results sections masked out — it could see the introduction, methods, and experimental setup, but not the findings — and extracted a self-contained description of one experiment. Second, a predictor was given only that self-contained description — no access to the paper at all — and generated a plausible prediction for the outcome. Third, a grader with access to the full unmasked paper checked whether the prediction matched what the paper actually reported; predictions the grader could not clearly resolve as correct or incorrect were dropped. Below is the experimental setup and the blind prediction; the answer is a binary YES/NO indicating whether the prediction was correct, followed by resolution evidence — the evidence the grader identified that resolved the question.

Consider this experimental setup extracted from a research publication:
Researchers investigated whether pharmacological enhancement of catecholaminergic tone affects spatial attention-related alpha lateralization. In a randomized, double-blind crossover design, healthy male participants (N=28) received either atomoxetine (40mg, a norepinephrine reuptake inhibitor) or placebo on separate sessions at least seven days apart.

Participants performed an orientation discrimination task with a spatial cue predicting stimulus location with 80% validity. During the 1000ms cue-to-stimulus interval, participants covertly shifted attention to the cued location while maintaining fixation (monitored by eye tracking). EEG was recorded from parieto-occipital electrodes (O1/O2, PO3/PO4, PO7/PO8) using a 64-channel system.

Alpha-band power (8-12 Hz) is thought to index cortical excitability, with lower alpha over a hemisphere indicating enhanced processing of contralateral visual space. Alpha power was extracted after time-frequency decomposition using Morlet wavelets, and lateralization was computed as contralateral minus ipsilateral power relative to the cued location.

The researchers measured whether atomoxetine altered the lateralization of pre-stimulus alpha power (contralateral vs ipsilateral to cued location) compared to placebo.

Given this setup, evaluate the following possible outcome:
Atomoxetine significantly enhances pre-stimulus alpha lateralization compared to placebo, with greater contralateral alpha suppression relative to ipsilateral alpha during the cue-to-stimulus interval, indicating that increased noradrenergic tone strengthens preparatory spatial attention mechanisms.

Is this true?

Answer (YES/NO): NO